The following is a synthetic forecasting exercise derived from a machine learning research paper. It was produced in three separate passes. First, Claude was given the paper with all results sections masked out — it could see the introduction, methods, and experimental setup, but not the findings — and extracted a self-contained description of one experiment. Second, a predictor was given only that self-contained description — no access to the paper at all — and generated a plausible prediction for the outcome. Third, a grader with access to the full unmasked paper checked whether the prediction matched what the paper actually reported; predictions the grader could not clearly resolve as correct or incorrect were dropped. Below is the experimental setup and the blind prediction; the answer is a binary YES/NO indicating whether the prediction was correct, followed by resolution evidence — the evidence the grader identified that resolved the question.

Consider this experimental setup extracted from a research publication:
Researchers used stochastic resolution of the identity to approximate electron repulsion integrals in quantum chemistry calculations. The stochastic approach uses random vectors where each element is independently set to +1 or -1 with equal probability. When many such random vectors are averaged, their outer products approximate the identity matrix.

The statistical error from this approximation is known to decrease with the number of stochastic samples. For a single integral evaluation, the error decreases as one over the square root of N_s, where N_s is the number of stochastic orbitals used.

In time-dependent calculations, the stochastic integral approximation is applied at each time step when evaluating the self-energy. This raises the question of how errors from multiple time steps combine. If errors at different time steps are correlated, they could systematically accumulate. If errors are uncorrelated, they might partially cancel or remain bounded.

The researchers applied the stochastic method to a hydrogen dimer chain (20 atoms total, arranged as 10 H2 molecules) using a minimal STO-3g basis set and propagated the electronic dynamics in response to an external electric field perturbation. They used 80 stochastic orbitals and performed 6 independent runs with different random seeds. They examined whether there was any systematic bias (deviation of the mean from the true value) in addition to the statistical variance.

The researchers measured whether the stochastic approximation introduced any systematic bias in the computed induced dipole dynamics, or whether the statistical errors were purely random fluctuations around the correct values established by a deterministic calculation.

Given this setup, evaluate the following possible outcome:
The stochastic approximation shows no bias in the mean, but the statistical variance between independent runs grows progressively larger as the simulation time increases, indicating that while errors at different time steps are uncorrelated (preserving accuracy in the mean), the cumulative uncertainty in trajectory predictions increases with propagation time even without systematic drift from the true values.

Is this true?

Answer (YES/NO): YES